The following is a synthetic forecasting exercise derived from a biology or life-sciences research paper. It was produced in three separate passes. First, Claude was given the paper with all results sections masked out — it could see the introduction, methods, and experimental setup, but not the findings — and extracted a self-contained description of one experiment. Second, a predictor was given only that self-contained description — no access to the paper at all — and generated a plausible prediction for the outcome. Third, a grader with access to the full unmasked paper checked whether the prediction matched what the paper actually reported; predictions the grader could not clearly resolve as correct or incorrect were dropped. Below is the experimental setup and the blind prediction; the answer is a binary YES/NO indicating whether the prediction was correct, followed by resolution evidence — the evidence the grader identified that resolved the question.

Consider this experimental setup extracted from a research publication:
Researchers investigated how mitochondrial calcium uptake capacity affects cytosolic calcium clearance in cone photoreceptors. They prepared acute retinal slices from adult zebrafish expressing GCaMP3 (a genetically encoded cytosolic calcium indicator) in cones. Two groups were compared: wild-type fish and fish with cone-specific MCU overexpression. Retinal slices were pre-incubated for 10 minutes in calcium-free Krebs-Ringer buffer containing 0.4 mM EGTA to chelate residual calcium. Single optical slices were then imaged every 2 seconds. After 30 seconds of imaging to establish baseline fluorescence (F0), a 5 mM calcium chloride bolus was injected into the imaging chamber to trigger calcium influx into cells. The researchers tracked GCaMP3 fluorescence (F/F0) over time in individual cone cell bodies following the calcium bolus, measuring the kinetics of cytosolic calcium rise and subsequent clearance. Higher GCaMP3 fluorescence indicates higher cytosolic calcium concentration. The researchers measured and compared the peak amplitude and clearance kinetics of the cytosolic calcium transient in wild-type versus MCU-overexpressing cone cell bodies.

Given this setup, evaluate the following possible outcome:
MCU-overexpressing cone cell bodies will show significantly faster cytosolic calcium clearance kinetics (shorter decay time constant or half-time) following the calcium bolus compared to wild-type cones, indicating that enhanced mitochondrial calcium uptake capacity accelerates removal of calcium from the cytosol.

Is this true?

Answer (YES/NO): YES